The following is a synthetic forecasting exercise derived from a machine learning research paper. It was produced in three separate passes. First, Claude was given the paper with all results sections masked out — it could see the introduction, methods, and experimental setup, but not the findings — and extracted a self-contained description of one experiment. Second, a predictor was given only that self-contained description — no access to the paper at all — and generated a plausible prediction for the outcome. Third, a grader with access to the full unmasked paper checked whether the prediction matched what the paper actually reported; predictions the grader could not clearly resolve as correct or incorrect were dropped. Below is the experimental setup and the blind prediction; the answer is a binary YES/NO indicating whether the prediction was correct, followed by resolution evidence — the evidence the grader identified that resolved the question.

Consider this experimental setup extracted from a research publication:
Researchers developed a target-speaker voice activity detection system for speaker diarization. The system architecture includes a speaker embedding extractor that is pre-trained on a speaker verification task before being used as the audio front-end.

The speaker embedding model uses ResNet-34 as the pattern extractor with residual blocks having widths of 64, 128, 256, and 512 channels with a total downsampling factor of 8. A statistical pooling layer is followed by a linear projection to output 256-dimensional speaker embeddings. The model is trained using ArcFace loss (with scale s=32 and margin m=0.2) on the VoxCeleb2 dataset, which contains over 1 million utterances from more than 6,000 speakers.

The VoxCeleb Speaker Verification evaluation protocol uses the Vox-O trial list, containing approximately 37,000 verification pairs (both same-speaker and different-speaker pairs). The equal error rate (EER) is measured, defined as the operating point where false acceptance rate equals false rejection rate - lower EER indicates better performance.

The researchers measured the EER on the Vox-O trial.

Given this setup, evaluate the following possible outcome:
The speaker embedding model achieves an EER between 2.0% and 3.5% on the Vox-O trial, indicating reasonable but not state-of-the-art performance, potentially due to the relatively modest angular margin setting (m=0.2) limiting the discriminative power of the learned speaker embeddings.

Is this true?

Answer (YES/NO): NO